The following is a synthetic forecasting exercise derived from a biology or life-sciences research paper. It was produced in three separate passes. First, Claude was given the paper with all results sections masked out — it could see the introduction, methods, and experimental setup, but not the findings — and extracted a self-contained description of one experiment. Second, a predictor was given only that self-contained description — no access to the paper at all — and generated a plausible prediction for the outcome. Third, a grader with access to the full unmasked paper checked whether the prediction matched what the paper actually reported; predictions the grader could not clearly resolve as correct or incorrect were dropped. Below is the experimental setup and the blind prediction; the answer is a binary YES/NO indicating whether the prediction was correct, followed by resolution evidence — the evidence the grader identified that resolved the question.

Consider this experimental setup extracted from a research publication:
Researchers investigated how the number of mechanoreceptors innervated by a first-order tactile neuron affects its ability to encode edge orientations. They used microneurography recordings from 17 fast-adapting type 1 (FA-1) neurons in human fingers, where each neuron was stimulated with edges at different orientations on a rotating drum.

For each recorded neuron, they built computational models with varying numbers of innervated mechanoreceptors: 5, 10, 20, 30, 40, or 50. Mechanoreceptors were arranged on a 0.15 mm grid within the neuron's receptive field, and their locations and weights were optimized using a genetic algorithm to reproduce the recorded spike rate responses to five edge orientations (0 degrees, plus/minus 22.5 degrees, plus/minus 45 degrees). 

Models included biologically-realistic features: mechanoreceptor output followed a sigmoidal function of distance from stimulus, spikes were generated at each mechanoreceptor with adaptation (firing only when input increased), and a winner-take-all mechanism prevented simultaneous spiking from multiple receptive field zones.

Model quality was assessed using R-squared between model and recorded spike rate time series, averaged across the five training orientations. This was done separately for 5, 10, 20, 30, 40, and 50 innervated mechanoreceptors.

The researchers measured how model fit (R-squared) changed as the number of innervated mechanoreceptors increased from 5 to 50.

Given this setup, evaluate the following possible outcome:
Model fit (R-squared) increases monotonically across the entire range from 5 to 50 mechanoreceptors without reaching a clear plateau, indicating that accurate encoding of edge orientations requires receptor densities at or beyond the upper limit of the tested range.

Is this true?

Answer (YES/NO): NO